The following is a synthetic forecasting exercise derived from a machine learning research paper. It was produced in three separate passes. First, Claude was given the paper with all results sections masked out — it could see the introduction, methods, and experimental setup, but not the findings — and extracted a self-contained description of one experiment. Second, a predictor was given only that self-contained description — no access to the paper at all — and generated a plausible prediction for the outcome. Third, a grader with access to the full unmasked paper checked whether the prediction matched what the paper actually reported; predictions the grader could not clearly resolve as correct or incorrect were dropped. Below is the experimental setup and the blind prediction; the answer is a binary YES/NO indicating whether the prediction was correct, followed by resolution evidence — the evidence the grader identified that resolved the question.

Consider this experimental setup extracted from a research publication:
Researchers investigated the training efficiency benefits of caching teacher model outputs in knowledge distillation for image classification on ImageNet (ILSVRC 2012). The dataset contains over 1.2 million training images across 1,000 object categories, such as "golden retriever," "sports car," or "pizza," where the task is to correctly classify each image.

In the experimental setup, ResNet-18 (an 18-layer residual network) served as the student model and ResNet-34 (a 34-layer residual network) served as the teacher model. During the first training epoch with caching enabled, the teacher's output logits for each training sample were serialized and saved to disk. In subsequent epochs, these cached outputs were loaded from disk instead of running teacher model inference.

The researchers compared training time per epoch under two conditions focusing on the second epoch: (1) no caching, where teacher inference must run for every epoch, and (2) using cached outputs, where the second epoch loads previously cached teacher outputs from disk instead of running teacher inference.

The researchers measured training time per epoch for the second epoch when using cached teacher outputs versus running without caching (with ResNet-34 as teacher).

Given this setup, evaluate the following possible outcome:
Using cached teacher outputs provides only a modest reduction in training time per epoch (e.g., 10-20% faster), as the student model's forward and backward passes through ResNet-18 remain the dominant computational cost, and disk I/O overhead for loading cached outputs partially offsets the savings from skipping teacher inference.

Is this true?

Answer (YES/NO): YES